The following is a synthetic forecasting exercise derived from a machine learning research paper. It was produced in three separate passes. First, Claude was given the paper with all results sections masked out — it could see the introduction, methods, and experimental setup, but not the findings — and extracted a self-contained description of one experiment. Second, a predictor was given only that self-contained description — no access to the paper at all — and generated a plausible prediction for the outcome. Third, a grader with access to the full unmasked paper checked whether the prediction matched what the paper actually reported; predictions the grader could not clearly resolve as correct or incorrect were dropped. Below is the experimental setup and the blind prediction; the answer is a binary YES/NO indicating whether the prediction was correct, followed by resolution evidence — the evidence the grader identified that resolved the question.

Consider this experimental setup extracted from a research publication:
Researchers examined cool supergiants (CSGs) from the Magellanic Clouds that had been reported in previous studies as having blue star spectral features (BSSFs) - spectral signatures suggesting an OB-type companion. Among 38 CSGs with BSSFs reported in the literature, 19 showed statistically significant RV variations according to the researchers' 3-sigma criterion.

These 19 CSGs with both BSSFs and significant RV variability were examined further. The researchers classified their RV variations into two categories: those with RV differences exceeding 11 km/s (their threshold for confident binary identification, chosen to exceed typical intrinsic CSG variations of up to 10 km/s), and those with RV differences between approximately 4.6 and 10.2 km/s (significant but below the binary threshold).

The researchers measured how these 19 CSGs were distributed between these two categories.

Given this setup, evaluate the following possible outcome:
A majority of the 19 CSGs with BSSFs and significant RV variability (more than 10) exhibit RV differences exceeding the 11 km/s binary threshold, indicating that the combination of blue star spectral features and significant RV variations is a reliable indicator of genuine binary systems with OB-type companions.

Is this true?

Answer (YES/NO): NO